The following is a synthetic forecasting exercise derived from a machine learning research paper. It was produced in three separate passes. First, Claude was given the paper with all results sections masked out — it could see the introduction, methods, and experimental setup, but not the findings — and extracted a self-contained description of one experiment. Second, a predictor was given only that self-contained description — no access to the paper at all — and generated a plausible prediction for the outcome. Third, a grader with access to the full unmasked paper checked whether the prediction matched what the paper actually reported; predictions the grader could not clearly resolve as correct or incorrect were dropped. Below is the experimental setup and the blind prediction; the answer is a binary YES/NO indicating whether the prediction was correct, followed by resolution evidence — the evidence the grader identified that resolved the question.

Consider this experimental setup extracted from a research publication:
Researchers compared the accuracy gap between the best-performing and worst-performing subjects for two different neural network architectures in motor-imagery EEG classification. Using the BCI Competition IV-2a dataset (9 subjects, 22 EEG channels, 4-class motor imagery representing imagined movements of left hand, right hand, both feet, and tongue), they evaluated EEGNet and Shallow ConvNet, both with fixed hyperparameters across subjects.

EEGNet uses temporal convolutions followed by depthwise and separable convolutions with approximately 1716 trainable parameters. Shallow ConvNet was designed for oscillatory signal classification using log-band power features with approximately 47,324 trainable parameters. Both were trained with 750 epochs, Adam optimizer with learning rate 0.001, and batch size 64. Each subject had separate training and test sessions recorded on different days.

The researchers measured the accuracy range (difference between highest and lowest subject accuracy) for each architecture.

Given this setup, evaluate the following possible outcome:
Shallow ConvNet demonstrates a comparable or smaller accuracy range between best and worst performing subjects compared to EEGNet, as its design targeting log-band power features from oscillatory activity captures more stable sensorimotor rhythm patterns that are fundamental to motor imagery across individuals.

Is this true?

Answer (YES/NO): NO